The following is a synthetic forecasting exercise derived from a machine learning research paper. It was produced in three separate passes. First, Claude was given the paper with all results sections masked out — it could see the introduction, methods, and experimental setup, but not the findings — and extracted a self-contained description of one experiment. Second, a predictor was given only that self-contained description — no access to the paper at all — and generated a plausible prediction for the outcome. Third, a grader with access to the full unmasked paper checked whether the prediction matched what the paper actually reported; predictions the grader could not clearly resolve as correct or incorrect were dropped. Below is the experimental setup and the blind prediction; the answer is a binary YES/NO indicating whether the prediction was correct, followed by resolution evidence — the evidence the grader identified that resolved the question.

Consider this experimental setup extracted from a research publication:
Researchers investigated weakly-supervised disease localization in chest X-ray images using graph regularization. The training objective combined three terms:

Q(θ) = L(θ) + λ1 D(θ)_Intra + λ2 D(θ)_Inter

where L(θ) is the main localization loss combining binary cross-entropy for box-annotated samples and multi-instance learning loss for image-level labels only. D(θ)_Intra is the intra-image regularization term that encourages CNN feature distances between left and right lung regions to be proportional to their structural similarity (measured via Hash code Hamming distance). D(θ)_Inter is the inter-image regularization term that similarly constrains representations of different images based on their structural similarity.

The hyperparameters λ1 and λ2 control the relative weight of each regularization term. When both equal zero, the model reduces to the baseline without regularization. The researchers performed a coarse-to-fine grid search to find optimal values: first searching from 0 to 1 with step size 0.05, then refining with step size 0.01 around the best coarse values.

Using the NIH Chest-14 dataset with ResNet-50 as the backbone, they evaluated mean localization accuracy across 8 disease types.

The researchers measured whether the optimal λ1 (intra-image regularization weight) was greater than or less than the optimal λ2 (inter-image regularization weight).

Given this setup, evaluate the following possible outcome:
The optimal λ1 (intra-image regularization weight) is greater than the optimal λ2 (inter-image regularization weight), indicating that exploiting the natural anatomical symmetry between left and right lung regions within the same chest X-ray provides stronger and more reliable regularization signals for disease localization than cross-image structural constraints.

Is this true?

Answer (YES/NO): NO